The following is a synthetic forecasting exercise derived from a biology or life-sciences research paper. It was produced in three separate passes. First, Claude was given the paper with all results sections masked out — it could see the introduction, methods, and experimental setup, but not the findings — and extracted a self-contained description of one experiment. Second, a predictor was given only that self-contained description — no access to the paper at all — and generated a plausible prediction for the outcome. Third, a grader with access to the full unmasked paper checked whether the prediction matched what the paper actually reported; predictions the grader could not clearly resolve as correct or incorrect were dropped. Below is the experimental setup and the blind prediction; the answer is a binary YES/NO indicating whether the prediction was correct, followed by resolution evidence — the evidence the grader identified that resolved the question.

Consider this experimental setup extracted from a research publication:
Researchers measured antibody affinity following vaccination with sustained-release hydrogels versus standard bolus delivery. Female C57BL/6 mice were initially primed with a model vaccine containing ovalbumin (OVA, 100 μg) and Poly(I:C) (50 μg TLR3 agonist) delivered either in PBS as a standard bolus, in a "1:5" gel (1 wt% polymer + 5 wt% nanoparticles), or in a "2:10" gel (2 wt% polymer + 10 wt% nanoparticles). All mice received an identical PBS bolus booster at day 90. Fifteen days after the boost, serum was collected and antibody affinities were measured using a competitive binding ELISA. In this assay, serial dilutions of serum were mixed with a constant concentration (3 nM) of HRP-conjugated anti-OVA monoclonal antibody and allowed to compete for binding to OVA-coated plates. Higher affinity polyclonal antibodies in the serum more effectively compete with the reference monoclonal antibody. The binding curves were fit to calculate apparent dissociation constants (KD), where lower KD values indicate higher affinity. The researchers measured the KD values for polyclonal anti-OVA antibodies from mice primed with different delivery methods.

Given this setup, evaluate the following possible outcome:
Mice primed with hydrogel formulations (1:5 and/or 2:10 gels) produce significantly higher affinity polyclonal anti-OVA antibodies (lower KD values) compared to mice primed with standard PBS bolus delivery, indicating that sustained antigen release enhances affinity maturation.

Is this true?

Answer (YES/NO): YES